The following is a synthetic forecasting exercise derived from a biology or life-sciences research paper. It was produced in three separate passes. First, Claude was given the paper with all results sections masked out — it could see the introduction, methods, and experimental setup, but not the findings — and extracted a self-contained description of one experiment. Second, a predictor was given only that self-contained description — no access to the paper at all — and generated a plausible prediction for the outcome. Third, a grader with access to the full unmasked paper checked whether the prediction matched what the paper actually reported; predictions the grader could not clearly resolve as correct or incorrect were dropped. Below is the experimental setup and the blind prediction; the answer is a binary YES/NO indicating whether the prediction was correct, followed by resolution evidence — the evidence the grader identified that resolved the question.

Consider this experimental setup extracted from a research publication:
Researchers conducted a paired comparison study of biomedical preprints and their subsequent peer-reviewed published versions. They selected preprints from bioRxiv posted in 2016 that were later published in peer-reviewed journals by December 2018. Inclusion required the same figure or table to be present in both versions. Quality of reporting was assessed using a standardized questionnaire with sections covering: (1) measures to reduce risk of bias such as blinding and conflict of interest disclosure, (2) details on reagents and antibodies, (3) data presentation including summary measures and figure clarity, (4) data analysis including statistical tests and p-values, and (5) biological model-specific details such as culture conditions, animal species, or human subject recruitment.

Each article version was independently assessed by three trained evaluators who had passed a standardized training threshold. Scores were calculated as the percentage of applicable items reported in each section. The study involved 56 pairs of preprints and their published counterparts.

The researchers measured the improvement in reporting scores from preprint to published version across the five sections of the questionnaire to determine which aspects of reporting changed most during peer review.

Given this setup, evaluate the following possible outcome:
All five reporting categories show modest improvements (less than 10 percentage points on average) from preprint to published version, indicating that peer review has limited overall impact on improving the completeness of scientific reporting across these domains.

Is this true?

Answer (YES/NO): NO